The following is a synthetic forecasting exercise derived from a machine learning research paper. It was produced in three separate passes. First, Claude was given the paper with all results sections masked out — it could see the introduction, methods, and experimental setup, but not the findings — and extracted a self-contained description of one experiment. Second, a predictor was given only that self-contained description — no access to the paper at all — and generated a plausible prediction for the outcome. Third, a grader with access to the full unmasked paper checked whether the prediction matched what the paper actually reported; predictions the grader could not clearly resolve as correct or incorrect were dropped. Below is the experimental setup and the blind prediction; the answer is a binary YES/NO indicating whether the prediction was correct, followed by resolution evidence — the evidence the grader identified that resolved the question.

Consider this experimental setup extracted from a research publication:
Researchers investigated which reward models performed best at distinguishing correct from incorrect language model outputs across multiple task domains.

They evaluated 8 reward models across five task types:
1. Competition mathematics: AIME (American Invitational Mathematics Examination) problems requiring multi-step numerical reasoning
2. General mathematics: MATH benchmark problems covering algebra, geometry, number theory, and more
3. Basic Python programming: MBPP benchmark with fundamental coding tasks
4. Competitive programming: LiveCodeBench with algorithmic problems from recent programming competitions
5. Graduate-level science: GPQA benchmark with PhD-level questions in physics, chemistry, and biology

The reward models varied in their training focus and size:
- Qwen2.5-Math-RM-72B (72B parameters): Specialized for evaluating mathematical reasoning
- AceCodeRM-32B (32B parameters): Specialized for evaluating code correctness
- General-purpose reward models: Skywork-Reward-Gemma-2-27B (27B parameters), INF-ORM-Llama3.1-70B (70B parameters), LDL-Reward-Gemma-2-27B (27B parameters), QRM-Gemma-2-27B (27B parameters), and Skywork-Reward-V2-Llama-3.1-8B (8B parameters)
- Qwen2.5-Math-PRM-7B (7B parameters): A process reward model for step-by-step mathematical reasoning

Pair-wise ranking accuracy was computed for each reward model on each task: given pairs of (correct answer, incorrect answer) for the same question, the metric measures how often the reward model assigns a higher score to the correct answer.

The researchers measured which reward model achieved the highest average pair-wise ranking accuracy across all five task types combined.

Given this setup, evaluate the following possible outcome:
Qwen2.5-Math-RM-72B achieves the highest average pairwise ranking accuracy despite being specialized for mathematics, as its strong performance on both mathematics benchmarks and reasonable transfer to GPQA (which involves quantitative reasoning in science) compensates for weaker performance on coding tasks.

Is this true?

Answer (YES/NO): YES